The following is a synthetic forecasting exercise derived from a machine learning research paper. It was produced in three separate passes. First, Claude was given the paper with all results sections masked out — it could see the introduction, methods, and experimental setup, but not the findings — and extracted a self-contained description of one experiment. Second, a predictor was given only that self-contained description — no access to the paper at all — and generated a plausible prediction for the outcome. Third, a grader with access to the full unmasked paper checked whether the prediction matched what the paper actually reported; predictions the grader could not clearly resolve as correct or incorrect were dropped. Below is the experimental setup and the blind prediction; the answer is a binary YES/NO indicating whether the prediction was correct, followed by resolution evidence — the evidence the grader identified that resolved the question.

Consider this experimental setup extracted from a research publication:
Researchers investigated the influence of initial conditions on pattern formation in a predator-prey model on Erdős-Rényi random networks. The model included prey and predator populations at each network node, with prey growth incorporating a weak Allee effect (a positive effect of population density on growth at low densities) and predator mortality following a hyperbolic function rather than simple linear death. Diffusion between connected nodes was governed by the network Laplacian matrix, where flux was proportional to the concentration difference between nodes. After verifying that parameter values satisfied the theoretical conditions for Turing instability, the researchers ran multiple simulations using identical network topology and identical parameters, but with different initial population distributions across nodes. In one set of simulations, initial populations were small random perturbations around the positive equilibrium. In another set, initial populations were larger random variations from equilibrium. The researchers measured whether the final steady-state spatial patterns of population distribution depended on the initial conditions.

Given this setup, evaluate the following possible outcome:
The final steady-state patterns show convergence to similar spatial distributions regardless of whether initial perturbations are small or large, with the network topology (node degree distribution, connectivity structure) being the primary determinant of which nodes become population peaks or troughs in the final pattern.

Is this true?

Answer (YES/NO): NO